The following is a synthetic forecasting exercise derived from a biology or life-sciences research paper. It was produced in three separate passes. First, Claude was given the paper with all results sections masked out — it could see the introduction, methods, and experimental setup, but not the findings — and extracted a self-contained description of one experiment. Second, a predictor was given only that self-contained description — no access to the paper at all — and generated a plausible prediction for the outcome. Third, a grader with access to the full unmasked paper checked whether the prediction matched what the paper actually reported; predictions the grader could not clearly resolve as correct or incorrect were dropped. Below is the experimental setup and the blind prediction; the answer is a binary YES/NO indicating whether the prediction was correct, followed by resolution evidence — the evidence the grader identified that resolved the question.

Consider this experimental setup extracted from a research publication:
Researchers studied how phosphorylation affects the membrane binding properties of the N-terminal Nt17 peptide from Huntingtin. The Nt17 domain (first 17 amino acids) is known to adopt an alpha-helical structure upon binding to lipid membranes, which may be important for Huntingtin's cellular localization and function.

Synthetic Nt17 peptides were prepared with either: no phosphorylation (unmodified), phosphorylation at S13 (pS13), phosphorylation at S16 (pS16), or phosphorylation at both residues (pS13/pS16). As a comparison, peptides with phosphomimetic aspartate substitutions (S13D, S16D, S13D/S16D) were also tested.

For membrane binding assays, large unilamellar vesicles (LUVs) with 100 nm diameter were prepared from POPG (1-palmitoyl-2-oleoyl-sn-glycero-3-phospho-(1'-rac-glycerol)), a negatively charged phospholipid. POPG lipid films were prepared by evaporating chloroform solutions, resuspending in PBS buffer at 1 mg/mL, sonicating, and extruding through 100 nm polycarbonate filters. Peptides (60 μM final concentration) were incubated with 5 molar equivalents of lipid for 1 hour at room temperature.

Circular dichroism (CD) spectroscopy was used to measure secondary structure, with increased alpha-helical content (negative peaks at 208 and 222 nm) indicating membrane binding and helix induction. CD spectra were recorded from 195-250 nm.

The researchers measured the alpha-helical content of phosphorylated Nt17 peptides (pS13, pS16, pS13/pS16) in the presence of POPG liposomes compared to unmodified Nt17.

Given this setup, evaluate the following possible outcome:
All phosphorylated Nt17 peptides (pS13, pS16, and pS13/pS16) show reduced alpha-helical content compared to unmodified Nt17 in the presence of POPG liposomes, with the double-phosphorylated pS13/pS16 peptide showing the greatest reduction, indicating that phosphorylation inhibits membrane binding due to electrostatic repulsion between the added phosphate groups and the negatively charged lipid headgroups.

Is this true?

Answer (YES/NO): YES